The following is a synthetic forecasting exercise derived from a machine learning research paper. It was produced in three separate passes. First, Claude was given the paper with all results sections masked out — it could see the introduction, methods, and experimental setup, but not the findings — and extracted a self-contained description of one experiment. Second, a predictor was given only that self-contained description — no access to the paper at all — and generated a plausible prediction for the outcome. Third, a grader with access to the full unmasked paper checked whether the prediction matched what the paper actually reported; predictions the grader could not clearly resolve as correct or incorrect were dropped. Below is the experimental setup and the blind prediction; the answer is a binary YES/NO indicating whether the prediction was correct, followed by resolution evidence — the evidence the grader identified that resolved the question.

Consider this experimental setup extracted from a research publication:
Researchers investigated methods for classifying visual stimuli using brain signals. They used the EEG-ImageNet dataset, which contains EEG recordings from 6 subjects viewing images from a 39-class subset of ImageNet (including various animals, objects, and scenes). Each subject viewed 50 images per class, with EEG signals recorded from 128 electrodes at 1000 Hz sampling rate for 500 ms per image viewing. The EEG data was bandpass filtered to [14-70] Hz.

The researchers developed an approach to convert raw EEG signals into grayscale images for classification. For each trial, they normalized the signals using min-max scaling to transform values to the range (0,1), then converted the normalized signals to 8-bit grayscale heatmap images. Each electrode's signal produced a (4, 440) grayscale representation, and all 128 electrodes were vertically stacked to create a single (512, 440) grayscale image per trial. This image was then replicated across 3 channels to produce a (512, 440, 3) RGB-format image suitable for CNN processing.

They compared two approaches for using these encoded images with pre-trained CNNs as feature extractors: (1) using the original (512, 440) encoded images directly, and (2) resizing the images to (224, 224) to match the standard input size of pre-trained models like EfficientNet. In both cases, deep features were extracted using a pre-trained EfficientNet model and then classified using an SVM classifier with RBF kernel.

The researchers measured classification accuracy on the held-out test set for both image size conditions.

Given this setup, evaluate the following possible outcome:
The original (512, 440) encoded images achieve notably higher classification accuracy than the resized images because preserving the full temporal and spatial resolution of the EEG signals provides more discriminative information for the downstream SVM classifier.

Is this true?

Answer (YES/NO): YES